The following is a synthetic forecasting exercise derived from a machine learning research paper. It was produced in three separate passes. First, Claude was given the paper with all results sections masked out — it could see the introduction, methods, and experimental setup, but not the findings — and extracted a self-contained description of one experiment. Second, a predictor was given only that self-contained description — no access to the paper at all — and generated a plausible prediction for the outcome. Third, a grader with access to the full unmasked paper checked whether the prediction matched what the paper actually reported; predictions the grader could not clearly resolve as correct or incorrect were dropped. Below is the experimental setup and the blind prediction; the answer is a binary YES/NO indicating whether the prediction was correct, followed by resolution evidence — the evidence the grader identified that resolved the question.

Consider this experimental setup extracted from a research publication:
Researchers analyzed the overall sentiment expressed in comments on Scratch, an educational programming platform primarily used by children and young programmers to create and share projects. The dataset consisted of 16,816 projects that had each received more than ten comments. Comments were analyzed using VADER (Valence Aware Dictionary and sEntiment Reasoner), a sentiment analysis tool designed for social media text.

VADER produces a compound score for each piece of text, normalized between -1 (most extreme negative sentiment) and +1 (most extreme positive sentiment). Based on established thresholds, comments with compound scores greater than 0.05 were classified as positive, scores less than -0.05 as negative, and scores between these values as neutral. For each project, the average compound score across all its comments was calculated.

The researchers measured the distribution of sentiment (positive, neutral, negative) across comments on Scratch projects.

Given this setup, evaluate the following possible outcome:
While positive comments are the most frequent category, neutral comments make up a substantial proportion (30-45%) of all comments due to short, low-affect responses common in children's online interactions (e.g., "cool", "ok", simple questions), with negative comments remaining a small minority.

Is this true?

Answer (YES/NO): NO